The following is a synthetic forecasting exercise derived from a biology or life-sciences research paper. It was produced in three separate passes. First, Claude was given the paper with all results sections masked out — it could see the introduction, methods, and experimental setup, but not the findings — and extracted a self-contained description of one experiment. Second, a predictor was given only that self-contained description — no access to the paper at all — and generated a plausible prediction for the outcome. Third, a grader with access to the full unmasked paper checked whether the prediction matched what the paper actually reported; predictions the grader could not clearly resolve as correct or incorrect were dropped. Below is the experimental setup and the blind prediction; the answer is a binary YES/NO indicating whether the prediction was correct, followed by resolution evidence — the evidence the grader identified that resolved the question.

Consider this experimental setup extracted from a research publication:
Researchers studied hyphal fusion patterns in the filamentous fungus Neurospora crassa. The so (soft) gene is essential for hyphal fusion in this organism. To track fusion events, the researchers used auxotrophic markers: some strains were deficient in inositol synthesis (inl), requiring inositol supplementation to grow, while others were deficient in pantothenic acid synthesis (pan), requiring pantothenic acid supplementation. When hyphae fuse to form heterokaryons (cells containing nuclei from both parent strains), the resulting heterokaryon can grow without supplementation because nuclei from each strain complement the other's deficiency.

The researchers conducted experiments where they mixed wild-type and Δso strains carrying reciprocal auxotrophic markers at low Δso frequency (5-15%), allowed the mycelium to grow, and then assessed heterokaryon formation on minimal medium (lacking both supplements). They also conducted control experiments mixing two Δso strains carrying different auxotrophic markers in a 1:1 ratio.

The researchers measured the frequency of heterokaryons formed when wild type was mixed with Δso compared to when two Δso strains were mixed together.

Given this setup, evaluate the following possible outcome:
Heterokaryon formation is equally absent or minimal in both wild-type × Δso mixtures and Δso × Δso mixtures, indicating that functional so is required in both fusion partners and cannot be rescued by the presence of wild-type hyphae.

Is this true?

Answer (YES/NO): NO